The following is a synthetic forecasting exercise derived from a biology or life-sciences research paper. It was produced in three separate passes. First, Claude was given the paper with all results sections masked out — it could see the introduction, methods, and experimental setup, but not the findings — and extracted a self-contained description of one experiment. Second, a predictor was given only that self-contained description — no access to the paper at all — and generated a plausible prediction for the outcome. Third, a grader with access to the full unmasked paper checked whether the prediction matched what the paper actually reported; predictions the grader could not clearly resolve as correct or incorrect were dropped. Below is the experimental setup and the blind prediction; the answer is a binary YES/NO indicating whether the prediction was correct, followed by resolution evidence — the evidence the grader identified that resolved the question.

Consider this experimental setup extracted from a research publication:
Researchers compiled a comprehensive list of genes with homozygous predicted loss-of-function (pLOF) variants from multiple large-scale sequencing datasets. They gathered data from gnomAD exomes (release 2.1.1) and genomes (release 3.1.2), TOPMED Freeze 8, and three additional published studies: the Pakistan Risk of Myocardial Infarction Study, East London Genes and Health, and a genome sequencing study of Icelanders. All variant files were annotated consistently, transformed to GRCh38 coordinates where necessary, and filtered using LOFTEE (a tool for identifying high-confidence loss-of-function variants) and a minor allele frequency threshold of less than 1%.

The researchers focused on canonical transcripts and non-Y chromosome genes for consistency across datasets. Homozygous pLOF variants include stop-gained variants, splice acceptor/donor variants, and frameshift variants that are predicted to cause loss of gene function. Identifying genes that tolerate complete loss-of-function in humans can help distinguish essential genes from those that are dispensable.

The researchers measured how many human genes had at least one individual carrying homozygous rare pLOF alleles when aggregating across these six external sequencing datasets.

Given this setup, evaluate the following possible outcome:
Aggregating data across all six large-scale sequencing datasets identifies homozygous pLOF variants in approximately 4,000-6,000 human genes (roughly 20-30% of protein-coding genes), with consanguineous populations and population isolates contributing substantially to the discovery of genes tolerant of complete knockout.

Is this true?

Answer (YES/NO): YES